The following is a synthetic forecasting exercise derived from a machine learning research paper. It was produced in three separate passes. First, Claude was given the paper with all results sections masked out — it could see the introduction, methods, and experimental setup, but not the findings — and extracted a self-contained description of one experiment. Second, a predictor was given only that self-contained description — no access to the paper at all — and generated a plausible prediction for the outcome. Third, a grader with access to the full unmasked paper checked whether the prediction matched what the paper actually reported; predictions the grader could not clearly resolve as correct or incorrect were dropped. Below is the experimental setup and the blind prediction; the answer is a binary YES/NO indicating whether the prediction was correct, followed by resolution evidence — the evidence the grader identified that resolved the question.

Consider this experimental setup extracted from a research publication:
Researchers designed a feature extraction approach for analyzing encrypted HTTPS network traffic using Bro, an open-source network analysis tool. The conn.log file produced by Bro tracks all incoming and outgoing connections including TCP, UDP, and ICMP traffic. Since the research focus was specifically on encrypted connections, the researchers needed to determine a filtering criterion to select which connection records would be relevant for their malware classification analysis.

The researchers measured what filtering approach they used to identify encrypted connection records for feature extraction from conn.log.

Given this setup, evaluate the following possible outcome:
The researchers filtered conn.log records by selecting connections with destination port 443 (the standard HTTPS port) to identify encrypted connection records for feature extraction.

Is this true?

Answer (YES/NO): NO